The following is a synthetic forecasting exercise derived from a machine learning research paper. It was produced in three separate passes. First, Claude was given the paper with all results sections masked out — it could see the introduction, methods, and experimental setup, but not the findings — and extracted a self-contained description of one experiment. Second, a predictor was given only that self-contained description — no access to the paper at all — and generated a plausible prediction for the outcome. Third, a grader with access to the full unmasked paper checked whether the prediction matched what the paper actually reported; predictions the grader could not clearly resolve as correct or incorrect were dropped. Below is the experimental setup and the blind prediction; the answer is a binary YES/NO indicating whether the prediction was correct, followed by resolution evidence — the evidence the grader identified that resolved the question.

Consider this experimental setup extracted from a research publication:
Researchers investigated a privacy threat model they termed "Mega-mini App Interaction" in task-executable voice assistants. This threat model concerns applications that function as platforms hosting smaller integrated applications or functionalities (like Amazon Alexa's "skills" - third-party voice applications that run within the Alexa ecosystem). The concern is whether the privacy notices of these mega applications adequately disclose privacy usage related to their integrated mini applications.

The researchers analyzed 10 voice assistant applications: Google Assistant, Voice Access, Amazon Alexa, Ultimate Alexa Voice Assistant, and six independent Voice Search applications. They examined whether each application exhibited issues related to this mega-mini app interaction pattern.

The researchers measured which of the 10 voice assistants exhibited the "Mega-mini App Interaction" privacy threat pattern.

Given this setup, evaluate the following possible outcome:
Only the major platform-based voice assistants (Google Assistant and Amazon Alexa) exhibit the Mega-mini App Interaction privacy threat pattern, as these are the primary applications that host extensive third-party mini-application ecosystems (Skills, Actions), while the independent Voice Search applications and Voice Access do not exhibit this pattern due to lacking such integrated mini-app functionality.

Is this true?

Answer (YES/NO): YES